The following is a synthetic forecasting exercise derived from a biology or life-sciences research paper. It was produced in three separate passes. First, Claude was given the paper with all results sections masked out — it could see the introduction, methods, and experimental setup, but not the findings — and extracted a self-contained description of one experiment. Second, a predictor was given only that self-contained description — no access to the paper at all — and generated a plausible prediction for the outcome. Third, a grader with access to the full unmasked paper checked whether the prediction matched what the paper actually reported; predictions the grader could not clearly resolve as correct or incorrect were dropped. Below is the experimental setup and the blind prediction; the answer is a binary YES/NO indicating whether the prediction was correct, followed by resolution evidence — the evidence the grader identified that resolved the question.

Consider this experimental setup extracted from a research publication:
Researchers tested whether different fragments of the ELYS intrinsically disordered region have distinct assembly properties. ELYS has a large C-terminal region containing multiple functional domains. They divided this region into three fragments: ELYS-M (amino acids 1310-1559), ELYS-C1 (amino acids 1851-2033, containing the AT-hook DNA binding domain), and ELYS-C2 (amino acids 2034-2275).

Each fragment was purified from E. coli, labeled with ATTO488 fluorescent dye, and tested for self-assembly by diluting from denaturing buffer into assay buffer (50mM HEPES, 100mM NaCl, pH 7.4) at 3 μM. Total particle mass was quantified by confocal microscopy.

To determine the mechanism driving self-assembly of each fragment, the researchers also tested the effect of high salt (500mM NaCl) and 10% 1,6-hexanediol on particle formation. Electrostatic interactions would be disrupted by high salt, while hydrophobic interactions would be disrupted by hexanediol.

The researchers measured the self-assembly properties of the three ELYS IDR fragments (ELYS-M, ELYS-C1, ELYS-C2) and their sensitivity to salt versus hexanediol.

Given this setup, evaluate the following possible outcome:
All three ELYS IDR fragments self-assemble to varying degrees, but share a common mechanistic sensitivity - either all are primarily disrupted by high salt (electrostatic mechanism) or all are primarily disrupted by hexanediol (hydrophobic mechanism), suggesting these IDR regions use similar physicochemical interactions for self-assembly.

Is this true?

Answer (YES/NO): NO